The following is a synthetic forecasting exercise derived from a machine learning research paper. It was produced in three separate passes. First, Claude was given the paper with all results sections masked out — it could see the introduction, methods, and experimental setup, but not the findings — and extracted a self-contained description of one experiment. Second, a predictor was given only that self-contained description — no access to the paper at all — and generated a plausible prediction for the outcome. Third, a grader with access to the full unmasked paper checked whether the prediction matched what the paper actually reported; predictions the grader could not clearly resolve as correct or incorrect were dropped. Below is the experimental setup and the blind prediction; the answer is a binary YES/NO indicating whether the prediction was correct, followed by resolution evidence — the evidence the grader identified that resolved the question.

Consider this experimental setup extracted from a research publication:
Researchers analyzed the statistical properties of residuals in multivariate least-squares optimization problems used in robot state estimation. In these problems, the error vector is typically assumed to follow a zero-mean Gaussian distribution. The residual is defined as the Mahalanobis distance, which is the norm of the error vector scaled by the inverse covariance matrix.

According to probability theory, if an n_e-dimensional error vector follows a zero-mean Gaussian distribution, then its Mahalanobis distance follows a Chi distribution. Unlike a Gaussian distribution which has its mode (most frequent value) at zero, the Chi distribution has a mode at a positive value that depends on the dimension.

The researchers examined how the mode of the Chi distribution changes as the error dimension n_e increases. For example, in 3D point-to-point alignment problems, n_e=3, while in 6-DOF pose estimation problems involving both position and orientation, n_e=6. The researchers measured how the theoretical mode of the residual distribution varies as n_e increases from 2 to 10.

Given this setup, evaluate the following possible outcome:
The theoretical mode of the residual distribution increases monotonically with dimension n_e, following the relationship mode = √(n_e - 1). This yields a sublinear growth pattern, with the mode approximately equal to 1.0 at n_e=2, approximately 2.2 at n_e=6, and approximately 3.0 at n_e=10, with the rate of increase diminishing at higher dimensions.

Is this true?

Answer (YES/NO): YES